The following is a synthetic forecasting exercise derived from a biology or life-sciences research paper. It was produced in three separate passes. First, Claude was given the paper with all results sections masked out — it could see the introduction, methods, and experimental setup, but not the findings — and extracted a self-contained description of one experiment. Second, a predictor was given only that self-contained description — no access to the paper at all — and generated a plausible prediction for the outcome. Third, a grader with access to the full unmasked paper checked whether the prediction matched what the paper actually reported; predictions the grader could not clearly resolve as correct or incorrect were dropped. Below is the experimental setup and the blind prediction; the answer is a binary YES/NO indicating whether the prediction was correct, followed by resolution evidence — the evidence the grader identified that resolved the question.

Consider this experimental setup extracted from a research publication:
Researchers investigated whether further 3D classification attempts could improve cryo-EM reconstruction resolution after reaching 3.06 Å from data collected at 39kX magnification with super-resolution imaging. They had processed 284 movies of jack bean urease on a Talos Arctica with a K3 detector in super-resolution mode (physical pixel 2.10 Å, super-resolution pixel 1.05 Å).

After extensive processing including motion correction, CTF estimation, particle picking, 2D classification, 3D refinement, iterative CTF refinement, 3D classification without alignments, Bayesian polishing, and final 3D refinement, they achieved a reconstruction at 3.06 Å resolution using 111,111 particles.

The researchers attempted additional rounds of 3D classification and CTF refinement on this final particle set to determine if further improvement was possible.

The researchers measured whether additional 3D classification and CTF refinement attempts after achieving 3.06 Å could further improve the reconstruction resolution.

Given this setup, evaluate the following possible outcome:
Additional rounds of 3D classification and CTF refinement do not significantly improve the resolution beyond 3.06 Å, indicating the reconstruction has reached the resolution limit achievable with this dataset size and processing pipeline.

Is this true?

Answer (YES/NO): YES